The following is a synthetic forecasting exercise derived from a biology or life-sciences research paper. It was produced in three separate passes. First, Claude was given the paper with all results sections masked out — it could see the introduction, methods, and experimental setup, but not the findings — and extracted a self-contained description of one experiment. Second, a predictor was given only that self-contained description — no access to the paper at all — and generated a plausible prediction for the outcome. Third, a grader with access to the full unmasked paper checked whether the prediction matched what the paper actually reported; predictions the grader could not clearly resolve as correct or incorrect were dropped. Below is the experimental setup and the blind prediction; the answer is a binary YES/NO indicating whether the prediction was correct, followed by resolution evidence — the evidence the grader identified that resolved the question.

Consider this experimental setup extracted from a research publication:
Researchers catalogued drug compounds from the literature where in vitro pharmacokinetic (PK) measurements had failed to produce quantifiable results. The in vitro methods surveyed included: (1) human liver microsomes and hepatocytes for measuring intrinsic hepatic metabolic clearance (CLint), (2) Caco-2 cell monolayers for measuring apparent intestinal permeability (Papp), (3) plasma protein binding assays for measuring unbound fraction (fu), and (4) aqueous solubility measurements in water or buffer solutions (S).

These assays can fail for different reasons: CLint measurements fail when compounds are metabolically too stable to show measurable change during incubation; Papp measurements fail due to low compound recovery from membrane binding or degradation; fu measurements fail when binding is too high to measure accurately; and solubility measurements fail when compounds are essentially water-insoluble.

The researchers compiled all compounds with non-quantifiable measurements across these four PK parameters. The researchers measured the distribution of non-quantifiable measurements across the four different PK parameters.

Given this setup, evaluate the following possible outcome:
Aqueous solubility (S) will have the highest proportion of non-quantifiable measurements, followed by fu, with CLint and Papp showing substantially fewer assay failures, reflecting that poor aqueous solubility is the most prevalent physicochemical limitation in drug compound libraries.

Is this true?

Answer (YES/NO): NO